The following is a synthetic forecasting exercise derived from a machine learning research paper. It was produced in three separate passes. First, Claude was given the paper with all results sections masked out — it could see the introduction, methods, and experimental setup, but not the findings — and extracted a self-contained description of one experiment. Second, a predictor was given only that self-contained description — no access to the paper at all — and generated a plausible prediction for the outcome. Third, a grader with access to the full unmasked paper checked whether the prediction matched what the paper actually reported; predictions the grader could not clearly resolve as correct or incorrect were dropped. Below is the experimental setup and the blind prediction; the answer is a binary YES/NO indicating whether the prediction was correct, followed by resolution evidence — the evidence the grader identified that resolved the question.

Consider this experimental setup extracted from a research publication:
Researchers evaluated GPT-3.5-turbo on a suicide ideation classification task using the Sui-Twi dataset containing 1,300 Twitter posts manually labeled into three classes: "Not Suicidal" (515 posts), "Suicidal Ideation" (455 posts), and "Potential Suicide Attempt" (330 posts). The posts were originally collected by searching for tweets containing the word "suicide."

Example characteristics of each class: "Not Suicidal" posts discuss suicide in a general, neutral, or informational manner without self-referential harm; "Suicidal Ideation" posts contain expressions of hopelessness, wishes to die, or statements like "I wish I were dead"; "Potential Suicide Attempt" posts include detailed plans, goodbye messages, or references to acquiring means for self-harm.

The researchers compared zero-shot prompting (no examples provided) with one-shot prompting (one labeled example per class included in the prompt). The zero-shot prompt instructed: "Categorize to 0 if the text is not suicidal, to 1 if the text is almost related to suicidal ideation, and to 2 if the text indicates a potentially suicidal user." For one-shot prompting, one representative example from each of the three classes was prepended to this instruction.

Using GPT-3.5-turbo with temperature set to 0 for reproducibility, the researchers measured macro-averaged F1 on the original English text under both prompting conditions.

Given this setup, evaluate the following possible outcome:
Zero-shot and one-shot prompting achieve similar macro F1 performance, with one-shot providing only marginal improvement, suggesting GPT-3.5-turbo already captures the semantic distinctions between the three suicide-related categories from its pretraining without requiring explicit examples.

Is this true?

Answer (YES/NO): NO